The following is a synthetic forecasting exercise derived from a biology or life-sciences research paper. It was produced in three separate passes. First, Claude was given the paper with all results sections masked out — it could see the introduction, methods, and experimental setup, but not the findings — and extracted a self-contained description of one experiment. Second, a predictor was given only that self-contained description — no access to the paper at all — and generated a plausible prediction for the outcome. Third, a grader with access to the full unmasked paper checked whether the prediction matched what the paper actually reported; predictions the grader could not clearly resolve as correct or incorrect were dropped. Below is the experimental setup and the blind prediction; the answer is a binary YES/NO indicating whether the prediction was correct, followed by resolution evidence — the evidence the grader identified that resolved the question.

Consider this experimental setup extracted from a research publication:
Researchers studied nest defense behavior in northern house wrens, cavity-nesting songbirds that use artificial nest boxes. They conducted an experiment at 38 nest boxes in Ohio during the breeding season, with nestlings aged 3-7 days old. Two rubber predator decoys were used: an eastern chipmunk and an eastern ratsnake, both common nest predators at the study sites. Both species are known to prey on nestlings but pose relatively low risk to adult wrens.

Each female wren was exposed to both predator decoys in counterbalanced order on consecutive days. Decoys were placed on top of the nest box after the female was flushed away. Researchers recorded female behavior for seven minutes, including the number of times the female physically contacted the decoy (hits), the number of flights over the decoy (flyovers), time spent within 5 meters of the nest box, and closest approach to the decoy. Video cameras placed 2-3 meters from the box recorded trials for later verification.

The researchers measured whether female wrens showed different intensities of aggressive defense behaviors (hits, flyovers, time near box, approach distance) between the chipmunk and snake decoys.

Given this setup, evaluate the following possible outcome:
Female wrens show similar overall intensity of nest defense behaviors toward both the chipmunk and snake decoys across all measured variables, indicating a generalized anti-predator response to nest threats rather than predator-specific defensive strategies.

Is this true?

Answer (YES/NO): YES